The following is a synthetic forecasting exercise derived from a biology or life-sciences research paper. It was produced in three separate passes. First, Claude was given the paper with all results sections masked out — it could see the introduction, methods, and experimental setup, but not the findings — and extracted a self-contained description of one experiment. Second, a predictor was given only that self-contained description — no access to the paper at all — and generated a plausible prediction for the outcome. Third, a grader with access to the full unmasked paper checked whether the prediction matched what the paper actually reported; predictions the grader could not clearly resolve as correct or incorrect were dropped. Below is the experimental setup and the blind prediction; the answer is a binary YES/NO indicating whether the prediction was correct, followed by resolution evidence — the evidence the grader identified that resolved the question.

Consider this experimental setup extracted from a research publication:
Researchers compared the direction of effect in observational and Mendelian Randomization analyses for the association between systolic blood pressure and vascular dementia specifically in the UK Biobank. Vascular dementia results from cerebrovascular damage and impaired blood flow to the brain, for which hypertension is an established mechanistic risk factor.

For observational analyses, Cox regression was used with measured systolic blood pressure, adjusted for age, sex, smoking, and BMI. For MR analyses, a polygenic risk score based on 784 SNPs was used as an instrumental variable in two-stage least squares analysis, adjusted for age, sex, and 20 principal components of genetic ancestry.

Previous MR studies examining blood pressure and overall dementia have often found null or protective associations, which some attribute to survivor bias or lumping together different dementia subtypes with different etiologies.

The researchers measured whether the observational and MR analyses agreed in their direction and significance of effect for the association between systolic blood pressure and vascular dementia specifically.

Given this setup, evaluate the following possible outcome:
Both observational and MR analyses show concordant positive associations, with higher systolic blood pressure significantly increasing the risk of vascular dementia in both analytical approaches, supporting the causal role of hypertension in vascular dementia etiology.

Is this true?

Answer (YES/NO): YES